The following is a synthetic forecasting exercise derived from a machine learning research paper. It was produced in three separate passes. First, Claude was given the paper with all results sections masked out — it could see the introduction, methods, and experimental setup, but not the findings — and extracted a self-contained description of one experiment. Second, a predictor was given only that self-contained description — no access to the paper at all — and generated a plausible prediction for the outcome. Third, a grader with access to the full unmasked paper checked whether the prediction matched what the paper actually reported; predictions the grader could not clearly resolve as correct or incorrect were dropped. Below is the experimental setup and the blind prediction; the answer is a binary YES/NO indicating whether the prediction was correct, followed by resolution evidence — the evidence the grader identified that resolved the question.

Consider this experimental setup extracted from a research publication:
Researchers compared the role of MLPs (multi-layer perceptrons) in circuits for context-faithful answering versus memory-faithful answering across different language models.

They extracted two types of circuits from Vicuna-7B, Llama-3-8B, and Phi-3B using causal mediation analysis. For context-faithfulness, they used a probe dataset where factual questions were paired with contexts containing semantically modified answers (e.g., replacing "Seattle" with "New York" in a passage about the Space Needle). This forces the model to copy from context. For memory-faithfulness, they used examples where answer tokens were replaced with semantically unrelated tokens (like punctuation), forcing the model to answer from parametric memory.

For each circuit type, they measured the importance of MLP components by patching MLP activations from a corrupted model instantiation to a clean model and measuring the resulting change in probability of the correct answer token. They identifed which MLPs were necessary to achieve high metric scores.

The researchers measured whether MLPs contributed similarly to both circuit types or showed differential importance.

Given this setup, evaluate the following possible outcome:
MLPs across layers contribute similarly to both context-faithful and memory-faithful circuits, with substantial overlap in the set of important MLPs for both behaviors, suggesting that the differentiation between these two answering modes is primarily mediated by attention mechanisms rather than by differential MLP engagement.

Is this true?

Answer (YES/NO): NO